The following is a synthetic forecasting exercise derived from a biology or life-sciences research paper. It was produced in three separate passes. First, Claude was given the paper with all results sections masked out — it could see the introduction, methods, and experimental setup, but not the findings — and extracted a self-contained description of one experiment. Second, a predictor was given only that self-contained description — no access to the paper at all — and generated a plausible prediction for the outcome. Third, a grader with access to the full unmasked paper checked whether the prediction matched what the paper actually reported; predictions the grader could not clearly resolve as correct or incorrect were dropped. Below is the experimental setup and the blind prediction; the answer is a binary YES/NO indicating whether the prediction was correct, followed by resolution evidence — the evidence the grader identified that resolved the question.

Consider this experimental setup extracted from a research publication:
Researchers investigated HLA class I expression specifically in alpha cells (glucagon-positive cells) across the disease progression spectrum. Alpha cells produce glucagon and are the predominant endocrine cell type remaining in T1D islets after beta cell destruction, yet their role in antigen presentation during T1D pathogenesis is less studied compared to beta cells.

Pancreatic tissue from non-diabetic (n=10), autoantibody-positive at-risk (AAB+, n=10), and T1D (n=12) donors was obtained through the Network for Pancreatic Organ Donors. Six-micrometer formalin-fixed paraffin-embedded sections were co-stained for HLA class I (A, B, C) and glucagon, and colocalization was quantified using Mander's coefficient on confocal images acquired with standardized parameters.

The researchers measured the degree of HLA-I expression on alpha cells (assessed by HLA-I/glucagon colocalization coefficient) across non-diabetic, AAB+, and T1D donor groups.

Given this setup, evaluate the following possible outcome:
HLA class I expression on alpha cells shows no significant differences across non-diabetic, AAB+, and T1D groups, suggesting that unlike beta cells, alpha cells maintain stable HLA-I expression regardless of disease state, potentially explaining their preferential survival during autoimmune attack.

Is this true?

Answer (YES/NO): YES